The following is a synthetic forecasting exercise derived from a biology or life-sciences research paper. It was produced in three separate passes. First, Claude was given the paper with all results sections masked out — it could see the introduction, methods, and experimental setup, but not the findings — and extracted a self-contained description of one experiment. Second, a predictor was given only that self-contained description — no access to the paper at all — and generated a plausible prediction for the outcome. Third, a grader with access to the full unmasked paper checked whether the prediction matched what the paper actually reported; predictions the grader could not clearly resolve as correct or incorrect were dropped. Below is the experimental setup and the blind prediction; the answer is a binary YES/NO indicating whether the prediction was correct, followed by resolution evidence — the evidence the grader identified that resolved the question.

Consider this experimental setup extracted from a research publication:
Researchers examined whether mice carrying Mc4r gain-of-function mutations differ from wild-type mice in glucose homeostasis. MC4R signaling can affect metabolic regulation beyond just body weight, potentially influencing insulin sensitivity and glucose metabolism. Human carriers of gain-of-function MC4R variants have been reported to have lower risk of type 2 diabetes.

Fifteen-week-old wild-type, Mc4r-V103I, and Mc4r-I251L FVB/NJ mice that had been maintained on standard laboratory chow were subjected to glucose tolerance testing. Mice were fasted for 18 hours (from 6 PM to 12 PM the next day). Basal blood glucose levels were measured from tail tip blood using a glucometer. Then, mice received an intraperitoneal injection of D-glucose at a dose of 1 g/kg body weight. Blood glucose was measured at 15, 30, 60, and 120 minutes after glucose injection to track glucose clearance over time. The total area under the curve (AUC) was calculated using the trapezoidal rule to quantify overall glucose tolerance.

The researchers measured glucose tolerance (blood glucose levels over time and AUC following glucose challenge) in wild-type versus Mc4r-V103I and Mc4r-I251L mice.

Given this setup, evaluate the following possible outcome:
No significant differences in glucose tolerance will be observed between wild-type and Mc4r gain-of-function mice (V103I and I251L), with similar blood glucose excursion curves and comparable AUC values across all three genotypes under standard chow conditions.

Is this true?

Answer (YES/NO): NO